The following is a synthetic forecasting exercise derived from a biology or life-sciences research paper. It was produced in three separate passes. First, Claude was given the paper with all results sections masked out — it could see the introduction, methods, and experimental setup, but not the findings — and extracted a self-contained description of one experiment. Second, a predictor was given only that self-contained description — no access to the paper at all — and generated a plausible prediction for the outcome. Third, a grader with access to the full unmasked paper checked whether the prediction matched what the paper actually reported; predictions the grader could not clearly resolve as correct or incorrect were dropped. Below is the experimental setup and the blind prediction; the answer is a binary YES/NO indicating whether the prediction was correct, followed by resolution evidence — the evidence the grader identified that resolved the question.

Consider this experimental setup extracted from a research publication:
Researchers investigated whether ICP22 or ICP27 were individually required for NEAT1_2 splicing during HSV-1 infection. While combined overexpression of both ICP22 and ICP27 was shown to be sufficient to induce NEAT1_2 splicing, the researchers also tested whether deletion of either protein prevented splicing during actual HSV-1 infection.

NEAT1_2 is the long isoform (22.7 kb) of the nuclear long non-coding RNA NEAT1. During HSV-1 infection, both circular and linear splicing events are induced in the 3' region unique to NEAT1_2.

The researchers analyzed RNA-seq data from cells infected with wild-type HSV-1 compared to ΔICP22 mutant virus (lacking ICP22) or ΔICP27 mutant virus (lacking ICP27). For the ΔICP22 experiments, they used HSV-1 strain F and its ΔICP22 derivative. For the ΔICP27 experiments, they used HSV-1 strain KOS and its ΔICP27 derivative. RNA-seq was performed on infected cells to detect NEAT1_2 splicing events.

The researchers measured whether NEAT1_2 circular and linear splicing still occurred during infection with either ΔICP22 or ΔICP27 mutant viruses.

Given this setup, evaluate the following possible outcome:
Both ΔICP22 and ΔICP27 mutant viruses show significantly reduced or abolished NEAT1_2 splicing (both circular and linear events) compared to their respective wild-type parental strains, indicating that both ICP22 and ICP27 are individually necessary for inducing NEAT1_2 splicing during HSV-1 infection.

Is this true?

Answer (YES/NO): NO